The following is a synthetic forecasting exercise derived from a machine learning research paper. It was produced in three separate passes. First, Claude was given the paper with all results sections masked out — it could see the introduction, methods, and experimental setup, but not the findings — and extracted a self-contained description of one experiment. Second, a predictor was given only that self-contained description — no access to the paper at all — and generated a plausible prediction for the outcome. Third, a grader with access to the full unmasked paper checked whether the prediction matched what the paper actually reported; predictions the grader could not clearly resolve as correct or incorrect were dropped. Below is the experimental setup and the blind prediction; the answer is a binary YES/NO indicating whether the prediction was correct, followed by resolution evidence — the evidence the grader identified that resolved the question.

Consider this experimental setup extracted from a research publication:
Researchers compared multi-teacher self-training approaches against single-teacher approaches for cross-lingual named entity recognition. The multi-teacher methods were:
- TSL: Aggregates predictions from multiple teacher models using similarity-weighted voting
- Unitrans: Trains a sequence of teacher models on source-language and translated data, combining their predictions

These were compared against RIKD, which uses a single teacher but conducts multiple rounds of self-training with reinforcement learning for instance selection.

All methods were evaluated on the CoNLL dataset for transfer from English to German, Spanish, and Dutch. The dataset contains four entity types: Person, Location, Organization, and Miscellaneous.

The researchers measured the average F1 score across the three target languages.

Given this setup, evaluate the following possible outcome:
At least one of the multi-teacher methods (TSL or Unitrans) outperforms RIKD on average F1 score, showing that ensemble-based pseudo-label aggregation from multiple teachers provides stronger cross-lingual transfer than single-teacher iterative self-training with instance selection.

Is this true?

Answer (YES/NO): NO